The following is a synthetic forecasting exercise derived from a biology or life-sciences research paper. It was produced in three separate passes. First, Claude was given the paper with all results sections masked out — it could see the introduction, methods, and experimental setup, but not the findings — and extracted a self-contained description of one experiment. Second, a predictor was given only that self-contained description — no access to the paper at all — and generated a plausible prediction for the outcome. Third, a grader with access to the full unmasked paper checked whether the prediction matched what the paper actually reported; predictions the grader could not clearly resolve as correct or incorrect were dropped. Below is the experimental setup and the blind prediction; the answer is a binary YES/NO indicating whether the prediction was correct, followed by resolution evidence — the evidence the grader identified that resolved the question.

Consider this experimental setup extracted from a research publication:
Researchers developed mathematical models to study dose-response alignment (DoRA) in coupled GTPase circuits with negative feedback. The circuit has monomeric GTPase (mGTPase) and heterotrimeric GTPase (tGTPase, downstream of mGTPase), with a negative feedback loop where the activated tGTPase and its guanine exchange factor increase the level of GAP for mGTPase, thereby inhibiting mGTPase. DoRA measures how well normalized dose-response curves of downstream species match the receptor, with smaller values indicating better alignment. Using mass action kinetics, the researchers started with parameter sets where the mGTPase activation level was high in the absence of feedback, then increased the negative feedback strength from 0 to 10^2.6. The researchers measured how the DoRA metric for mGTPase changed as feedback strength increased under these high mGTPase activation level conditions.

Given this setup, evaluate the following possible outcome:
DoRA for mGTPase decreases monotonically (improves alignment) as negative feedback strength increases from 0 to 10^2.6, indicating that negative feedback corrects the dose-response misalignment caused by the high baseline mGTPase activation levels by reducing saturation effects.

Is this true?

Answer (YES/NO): YES